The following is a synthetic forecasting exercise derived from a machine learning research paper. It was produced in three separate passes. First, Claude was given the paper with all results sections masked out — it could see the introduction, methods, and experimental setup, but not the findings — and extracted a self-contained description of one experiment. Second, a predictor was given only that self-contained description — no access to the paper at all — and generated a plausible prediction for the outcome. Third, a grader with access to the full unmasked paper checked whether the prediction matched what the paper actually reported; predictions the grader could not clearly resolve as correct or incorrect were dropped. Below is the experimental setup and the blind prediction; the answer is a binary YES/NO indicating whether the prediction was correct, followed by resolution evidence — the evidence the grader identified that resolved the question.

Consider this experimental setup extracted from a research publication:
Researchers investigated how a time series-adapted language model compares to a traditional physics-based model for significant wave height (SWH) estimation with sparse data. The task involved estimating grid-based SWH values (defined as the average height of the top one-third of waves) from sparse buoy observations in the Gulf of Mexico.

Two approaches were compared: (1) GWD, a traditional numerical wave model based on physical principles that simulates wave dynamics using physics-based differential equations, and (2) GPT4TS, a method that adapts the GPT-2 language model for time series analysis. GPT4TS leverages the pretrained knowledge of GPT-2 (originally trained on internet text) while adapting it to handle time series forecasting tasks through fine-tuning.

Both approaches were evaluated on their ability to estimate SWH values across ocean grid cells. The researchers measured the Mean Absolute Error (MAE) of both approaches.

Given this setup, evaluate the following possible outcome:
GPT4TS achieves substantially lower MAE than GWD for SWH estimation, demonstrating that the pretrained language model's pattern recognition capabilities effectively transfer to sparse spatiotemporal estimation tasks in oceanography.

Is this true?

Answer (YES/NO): NO